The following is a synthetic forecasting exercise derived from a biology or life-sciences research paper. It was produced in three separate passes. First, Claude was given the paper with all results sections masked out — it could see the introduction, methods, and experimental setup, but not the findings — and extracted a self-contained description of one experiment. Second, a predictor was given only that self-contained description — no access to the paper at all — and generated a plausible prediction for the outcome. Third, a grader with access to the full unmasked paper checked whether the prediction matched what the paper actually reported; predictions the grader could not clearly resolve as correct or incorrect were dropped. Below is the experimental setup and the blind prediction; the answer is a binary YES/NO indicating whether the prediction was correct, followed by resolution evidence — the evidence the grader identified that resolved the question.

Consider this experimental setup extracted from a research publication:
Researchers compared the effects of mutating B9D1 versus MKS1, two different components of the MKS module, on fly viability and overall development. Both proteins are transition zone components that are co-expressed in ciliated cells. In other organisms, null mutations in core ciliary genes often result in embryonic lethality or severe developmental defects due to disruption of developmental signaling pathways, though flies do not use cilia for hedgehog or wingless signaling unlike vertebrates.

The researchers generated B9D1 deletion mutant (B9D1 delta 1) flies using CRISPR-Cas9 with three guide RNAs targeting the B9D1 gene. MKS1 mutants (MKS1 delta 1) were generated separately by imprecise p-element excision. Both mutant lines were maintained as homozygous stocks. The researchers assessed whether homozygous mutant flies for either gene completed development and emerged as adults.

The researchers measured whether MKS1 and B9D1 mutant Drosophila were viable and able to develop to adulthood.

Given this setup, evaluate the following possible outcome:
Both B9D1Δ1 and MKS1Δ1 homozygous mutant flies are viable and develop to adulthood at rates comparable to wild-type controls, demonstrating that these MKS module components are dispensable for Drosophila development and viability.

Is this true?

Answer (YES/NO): YES